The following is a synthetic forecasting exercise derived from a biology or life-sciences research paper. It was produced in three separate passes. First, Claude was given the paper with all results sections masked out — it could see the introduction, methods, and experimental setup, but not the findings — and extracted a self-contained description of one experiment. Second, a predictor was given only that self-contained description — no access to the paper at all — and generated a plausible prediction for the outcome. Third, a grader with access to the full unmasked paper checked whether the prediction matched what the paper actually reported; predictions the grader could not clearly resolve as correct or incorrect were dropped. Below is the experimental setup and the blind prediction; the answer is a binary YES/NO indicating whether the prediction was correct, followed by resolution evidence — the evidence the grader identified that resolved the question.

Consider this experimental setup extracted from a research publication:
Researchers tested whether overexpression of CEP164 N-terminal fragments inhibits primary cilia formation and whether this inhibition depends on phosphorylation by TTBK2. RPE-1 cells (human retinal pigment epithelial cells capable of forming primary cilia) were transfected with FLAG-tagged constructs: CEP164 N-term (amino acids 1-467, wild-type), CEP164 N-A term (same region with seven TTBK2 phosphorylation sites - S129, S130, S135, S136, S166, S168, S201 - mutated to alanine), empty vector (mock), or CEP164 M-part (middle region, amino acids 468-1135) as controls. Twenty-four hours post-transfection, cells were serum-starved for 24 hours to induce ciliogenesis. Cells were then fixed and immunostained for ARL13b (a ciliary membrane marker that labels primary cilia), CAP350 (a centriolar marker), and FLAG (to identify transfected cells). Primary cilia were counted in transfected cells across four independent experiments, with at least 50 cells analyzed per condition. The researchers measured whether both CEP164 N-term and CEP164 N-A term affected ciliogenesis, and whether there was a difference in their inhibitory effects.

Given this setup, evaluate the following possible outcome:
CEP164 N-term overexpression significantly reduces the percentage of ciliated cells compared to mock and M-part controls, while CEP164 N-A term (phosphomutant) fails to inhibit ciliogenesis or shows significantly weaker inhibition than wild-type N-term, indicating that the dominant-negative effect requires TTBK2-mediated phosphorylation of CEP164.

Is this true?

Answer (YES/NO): YES